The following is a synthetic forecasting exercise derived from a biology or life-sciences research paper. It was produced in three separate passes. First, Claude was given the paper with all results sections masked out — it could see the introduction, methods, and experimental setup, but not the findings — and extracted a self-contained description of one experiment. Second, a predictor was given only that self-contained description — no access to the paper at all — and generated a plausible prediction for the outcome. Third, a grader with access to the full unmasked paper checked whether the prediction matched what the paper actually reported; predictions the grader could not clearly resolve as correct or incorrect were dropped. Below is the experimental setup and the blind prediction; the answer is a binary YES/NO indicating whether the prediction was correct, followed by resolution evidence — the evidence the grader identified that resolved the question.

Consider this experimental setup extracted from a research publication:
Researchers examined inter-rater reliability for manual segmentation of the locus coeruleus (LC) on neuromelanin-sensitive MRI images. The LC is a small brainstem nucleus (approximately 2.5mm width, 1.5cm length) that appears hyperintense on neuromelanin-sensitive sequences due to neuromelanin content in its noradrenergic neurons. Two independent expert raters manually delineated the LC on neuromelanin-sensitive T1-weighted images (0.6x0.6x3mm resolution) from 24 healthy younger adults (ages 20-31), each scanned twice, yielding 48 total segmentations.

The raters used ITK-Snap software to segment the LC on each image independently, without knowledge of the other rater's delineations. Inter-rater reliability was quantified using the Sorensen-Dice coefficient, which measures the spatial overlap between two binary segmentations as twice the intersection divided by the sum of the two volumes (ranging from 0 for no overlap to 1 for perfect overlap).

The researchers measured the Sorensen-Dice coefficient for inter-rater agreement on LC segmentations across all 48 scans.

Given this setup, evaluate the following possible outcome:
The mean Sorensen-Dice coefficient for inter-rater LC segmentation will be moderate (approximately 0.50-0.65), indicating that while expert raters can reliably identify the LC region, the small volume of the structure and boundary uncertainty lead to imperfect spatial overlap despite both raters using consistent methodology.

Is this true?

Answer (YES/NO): YES